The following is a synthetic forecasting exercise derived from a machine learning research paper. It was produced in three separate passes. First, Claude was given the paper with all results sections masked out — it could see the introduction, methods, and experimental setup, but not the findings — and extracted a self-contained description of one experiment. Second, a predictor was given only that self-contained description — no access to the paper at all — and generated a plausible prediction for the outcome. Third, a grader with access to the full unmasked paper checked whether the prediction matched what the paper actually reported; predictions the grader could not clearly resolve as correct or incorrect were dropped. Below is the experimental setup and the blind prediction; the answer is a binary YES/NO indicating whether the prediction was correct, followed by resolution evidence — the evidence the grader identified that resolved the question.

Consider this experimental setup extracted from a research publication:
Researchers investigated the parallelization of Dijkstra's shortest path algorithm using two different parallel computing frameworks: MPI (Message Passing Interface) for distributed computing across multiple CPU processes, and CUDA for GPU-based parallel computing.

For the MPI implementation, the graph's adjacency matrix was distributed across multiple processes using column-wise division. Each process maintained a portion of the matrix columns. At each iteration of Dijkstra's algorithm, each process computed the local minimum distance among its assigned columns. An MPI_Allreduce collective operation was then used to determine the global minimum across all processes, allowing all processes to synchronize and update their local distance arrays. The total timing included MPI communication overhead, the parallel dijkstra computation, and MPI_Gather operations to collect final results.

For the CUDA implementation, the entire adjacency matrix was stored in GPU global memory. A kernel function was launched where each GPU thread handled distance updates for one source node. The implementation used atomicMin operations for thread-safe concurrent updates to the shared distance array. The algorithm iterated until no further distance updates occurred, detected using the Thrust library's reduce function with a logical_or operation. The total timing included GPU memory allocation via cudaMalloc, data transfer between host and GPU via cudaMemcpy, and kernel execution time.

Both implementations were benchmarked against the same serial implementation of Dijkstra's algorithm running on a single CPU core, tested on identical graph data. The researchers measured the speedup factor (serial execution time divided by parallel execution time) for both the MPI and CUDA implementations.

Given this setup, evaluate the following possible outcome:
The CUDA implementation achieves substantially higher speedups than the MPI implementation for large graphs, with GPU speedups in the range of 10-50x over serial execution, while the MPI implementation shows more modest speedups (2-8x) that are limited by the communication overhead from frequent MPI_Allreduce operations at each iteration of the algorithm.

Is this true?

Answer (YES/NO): NO